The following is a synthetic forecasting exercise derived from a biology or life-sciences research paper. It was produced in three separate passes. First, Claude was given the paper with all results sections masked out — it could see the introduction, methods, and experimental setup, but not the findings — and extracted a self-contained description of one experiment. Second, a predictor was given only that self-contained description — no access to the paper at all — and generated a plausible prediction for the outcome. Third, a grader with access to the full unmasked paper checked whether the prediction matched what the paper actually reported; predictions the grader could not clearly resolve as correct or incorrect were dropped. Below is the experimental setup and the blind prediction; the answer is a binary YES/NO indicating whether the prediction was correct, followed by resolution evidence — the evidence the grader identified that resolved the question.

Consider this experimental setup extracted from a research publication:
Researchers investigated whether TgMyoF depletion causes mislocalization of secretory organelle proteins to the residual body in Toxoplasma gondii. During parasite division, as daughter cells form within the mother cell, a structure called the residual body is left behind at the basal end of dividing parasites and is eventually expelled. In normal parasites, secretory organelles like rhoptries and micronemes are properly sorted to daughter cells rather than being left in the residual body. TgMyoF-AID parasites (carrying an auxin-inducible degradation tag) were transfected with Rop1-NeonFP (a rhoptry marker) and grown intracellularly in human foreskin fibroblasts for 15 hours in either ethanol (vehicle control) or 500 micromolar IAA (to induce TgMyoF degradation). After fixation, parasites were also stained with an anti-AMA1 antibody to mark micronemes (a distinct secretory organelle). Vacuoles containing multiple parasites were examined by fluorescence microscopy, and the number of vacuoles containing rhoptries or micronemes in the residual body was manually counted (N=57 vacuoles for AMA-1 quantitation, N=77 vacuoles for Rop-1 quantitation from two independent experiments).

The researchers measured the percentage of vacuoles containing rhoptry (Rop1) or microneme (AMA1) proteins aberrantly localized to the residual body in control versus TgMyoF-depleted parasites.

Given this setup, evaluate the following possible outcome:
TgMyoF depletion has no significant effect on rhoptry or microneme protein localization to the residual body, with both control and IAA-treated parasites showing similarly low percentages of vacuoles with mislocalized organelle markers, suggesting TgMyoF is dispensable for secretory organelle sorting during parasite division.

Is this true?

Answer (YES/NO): NO